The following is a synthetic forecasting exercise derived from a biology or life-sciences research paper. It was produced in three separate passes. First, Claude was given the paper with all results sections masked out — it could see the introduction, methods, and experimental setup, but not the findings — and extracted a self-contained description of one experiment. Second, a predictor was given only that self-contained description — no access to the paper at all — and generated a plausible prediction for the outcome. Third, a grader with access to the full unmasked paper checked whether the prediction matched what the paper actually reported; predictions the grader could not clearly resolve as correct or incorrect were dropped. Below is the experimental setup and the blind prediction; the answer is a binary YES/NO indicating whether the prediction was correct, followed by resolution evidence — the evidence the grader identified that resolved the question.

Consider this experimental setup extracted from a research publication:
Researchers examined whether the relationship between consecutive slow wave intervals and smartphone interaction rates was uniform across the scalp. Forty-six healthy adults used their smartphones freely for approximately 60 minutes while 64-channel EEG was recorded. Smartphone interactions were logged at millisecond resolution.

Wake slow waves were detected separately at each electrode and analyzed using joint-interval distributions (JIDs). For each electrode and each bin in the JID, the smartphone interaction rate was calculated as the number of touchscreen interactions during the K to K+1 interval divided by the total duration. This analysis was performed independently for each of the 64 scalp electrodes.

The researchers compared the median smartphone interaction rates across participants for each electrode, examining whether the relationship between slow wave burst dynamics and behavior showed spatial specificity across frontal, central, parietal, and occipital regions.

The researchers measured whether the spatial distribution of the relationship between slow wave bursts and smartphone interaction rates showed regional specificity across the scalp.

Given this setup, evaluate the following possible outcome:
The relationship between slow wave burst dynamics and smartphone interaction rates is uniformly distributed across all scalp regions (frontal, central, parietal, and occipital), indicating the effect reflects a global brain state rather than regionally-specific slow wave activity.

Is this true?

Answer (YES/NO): YES